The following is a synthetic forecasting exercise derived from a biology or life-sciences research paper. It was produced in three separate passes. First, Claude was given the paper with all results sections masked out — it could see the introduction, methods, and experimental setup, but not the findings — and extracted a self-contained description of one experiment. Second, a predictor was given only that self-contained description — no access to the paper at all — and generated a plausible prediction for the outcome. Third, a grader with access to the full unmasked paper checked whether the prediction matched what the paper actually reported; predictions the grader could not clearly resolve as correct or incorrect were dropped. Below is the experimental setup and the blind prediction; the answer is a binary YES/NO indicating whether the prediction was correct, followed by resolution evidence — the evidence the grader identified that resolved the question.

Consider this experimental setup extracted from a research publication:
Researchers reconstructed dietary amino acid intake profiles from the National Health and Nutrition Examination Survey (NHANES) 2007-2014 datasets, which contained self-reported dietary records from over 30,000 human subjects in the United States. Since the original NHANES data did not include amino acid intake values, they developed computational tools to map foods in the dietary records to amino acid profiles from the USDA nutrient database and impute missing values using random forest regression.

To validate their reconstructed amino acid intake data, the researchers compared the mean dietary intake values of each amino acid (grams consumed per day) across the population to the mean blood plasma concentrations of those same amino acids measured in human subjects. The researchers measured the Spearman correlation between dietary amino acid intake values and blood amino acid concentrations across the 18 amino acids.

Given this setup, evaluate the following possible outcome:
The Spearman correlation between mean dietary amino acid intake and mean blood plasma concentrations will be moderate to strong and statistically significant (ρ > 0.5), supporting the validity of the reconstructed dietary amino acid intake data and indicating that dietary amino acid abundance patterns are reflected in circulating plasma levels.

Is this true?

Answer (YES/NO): YES